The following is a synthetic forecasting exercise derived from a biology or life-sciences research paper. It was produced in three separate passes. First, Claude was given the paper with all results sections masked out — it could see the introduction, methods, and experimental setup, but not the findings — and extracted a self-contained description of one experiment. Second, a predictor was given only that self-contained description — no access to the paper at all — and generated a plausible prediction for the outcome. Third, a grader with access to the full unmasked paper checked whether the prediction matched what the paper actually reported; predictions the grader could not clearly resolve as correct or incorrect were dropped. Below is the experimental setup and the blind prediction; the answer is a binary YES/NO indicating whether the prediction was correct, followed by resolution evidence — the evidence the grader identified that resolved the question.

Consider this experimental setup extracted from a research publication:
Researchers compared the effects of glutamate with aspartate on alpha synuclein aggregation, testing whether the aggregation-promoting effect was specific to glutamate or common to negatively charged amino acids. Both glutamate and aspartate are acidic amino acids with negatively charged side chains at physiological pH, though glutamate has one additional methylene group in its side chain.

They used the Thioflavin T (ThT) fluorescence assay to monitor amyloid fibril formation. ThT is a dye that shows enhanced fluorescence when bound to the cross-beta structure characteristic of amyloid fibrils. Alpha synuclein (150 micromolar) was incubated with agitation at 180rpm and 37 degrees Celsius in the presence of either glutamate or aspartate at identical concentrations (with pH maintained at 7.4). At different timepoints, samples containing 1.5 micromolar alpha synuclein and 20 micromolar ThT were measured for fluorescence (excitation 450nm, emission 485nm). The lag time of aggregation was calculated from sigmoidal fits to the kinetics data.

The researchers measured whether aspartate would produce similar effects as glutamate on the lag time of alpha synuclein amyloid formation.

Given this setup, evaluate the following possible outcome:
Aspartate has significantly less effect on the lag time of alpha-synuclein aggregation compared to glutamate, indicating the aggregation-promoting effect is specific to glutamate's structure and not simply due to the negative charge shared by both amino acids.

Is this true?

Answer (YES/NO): YES